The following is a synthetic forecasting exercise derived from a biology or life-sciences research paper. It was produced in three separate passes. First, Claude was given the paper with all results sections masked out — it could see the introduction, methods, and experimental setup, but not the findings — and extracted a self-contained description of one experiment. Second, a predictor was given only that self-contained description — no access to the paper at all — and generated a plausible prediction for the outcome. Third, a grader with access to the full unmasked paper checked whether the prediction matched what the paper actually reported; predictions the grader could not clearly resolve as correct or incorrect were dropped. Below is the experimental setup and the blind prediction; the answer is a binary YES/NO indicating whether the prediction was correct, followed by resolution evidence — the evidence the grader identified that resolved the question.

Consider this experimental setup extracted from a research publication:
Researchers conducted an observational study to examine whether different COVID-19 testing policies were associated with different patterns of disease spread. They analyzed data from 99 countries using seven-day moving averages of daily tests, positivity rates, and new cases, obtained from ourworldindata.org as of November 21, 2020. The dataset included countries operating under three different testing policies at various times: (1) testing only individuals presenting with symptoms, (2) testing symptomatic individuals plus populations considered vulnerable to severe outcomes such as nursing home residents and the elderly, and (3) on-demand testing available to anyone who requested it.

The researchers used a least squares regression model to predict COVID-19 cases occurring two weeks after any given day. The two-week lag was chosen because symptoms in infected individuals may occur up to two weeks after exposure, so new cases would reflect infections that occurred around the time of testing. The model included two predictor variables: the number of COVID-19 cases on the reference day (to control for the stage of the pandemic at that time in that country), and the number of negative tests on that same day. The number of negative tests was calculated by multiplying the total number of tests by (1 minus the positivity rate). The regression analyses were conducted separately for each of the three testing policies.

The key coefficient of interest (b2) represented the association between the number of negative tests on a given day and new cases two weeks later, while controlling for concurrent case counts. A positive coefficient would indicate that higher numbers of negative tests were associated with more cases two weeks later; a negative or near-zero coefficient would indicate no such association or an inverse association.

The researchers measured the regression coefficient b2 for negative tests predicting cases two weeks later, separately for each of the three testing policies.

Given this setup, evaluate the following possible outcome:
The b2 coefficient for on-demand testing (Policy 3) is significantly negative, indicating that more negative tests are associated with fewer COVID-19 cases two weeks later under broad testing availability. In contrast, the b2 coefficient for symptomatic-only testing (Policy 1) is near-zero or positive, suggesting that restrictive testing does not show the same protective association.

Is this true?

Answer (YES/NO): NO